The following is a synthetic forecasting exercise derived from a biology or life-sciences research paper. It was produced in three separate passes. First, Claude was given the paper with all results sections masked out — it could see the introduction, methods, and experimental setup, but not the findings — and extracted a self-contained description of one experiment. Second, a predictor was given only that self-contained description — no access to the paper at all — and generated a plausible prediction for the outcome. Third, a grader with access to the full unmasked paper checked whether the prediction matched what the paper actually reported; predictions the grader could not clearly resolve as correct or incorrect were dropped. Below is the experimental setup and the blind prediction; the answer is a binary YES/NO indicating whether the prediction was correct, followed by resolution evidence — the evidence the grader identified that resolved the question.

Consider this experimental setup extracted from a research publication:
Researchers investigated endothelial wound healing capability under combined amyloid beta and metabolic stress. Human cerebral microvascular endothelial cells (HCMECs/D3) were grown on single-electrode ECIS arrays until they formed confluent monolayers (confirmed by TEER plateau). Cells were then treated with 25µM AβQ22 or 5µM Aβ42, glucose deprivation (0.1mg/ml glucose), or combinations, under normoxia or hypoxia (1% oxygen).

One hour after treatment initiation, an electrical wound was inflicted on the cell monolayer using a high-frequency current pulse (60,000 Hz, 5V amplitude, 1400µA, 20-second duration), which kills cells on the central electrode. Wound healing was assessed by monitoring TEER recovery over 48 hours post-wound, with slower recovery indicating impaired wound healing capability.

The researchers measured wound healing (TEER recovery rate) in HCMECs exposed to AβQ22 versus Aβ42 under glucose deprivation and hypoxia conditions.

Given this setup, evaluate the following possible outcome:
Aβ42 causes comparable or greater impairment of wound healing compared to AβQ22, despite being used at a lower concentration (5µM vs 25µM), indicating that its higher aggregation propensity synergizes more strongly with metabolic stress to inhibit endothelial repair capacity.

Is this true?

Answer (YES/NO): NO